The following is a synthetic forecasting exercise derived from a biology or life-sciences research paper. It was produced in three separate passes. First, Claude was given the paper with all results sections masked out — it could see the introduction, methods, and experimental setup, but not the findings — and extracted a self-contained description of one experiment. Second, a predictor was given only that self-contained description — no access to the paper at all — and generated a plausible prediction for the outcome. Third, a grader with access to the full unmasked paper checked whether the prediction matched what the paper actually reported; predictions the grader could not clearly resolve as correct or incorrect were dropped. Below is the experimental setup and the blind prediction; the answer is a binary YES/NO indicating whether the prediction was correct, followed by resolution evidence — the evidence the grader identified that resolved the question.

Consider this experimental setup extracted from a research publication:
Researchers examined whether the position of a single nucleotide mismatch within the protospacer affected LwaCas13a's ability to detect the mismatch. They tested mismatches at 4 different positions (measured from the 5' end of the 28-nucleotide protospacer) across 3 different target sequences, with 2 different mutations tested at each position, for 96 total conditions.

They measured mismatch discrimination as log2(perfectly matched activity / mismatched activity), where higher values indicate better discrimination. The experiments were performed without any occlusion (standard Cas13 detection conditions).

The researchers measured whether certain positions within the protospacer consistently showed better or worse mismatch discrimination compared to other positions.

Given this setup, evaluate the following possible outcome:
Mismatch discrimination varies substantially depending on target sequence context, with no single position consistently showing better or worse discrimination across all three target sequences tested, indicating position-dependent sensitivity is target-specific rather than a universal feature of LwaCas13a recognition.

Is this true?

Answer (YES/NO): NO